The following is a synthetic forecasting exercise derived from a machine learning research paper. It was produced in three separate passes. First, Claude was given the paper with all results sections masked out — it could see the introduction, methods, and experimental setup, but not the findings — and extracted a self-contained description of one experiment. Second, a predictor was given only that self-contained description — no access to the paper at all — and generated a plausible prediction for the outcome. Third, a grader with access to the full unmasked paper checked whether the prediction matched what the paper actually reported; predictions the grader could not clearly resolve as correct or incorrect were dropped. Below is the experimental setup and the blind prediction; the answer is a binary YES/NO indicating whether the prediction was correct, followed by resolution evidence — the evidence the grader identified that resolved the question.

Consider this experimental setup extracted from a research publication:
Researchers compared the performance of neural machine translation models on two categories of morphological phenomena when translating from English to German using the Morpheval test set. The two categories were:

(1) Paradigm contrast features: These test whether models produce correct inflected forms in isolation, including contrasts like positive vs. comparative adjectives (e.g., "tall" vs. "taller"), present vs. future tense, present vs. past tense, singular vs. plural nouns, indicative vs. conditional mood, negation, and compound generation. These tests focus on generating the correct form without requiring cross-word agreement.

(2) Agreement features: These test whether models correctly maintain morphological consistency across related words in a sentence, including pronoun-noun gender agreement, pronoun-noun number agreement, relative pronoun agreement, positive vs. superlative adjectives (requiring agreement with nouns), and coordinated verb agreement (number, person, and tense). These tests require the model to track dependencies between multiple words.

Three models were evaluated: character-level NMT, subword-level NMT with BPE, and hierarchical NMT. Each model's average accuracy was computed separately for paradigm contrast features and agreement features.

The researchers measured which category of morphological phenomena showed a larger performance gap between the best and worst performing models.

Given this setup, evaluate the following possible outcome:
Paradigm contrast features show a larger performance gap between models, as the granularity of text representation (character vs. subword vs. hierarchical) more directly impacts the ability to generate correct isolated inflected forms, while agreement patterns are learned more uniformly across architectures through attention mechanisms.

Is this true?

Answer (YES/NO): NO